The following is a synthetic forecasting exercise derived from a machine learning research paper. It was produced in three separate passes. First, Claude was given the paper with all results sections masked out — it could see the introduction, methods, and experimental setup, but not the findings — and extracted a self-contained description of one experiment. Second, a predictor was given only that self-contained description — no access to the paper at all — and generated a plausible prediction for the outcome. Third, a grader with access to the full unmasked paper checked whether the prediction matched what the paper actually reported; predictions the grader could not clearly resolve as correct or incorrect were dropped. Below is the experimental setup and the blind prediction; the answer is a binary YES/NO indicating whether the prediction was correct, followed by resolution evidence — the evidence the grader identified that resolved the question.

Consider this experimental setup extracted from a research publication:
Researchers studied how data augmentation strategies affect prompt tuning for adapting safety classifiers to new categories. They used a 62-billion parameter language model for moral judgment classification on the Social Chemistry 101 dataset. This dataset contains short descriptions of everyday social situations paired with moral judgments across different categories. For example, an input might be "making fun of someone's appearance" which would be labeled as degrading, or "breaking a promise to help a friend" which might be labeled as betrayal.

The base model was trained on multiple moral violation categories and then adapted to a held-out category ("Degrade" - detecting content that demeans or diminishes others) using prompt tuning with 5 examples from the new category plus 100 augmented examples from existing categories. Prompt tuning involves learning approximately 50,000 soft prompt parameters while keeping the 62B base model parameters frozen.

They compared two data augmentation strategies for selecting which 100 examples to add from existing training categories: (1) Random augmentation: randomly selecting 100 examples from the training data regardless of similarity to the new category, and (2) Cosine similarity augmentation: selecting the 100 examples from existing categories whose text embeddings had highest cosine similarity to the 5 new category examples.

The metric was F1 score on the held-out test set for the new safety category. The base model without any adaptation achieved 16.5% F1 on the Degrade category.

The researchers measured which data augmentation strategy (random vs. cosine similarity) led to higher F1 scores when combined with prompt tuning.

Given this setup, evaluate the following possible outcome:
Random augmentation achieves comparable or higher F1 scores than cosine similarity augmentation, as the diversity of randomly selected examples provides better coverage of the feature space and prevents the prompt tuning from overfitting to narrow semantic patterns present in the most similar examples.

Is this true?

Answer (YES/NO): NO